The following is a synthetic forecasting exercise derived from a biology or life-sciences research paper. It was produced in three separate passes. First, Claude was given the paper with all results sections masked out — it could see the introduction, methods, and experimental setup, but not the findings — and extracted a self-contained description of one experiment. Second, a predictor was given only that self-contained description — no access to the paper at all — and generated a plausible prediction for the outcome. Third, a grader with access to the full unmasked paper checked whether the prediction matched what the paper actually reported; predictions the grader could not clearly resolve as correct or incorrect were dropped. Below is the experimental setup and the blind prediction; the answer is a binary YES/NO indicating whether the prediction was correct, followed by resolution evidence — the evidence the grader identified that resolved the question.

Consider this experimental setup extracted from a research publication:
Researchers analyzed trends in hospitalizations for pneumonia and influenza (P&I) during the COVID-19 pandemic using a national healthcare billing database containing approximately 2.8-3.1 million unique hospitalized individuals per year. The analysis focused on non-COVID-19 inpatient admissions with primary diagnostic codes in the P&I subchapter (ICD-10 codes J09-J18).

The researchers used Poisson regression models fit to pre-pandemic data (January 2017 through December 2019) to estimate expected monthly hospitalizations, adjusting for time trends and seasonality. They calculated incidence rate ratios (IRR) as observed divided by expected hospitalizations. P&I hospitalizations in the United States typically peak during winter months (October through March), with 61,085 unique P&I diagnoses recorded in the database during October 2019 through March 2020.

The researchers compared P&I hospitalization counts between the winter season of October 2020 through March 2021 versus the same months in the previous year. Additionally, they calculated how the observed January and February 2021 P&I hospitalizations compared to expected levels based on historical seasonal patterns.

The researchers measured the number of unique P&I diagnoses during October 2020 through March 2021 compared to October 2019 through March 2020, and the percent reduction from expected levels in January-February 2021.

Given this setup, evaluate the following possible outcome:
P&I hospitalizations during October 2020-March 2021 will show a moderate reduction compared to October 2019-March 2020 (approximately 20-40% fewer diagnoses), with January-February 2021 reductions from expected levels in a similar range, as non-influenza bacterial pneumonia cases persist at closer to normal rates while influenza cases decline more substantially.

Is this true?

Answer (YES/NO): NO